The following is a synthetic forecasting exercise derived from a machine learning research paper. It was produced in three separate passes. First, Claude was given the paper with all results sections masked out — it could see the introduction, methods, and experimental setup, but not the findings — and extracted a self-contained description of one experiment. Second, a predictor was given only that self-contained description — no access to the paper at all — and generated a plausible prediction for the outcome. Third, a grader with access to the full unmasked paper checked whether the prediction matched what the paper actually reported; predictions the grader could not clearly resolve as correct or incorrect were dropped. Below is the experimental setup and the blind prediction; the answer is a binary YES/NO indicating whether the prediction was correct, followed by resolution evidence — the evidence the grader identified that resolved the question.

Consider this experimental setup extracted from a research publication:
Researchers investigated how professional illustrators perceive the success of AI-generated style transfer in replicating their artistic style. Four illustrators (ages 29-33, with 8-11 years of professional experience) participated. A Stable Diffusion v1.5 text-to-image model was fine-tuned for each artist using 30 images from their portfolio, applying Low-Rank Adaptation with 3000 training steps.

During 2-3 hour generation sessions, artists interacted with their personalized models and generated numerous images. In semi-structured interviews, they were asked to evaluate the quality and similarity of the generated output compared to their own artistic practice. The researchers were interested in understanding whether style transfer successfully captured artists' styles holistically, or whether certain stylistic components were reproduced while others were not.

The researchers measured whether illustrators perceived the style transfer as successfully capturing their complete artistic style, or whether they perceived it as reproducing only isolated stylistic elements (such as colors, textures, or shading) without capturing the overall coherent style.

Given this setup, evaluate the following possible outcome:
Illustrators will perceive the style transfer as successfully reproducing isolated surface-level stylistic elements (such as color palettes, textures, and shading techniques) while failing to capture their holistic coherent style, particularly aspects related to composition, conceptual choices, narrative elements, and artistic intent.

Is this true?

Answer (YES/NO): YES